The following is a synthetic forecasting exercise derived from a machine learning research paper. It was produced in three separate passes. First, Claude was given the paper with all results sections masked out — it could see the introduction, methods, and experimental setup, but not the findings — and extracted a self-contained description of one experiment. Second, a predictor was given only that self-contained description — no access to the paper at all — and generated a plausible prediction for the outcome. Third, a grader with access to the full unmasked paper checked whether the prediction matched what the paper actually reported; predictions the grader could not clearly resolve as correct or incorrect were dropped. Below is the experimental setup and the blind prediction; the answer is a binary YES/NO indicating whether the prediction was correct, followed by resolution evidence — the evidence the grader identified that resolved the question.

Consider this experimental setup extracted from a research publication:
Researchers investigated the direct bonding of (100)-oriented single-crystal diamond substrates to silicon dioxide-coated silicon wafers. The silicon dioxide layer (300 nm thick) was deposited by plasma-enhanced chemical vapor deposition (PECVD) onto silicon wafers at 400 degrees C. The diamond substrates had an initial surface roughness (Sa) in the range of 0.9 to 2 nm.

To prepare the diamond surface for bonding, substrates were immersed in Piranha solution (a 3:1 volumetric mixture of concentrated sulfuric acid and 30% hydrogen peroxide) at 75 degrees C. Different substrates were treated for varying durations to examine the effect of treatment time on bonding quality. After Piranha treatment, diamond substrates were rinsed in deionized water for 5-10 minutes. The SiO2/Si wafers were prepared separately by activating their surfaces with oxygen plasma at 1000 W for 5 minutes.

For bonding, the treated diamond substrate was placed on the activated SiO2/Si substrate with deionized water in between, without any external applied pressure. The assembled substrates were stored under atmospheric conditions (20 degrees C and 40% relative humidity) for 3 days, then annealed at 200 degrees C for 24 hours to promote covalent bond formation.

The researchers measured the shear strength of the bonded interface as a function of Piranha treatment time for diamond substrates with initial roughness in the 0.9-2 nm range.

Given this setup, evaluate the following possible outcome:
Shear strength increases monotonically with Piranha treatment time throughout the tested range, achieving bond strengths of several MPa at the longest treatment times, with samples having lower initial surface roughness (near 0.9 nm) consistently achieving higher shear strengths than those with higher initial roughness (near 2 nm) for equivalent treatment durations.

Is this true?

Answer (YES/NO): NO